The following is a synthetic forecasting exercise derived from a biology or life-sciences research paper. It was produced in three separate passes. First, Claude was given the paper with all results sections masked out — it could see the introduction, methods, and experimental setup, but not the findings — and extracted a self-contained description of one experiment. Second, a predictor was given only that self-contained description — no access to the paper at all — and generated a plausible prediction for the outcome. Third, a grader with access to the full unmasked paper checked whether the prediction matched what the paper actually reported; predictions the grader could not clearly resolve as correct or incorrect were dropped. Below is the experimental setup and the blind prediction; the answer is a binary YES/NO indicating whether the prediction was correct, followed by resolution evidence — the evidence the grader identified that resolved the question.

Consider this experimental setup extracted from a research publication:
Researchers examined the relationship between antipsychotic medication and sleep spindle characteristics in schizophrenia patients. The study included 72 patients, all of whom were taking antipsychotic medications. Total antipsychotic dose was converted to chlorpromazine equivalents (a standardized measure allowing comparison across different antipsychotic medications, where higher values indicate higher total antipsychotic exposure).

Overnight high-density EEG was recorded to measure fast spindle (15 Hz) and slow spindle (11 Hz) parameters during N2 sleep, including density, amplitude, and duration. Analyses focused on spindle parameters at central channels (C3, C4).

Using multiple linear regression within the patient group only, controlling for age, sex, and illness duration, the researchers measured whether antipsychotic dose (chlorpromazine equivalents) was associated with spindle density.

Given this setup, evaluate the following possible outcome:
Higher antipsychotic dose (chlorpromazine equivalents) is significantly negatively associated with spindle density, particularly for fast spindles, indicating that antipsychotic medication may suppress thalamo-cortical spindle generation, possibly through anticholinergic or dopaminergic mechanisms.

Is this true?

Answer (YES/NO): NO